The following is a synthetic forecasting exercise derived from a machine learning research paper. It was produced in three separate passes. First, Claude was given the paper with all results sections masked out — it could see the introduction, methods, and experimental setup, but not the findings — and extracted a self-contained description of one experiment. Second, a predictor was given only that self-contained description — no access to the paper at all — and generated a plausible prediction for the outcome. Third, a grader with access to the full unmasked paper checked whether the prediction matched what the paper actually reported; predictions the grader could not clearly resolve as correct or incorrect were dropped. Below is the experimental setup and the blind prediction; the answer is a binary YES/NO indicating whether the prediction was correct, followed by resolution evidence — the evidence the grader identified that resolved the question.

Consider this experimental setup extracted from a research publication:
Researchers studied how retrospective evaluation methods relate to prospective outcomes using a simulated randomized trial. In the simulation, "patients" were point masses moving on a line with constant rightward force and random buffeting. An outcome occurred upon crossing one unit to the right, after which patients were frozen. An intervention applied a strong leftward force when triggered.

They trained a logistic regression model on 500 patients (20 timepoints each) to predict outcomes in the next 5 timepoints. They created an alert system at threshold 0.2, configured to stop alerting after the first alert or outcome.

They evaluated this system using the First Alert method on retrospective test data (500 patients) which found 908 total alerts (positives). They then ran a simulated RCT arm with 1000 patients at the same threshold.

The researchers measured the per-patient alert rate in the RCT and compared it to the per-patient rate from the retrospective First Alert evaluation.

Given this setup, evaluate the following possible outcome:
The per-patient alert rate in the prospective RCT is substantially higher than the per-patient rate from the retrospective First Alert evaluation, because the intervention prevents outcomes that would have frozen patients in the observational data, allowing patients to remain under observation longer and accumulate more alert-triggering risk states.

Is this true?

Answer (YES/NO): NO